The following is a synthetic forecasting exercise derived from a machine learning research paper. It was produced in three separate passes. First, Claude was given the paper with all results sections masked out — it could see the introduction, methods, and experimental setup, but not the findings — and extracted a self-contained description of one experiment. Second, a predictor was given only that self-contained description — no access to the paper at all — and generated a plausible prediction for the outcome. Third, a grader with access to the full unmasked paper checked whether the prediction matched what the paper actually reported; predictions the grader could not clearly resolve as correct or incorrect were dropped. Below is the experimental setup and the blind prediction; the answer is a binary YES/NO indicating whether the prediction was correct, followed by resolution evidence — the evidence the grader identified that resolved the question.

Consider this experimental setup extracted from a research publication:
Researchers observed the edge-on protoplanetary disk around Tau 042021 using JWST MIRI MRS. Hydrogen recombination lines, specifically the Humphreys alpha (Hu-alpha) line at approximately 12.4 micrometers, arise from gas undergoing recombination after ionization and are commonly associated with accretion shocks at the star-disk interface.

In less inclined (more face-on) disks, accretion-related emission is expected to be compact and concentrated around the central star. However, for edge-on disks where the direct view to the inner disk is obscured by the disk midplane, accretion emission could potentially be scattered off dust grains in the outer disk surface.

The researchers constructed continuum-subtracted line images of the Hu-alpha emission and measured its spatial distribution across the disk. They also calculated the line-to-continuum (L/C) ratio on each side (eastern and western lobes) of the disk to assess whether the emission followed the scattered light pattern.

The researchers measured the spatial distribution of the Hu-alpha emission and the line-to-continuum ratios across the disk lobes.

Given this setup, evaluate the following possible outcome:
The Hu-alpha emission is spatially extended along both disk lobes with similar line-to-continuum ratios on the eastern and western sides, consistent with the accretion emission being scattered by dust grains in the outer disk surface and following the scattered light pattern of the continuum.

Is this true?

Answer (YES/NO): YES